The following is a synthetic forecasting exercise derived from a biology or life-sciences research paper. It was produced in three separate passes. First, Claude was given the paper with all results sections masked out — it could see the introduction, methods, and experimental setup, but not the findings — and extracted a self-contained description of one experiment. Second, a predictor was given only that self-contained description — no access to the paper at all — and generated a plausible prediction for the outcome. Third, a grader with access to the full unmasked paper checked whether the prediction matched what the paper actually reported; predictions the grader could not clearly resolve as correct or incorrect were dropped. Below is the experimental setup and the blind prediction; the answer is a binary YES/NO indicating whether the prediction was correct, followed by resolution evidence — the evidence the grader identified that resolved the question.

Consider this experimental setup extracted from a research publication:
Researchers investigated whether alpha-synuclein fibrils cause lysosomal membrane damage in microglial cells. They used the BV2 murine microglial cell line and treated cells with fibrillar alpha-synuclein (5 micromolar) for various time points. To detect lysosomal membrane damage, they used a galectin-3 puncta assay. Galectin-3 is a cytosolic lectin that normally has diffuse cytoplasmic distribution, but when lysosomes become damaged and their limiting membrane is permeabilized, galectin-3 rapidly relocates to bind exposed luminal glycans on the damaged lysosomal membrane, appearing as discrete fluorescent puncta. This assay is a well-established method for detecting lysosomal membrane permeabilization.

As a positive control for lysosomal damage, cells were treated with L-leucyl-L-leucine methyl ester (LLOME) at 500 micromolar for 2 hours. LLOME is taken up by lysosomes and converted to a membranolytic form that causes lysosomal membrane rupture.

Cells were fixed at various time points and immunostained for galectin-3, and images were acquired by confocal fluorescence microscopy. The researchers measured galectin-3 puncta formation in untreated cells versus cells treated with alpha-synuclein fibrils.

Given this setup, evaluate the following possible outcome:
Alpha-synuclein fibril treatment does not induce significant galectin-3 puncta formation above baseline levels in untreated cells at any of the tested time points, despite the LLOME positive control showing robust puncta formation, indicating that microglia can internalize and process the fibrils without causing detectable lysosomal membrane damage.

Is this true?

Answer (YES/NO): NO